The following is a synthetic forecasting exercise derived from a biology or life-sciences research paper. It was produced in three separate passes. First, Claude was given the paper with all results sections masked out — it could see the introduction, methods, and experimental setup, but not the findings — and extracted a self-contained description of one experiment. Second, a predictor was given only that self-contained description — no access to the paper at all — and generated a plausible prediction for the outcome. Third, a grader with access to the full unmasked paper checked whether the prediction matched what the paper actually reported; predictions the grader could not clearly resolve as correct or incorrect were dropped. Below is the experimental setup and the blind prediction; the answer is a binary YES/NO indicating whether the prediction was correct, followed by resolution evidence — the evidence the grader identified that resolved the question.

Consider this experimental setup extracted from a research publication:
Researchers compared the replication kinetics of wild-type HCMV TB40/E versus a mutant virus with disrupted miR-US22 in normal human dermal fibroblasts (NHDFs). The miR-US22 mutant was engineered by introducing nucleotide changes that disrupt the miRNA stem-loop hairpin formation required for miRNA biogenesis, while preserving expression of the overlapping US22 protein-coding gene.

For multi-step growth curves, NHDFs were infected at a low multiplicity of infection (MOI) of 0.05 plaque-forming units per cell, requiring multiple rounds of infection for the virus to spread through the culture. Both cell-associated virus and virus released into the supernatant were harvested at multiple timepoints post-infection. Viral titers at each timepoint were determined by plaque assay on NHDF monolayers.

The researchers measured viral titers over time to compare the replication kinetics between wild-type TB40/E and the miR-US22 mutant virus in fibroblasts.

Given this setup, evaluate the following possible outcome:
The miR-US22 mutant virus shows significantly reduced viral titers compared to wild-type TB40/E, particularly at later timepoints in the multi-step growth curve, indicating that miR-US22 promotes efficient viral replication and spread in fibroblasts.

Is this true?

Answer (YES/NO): NO